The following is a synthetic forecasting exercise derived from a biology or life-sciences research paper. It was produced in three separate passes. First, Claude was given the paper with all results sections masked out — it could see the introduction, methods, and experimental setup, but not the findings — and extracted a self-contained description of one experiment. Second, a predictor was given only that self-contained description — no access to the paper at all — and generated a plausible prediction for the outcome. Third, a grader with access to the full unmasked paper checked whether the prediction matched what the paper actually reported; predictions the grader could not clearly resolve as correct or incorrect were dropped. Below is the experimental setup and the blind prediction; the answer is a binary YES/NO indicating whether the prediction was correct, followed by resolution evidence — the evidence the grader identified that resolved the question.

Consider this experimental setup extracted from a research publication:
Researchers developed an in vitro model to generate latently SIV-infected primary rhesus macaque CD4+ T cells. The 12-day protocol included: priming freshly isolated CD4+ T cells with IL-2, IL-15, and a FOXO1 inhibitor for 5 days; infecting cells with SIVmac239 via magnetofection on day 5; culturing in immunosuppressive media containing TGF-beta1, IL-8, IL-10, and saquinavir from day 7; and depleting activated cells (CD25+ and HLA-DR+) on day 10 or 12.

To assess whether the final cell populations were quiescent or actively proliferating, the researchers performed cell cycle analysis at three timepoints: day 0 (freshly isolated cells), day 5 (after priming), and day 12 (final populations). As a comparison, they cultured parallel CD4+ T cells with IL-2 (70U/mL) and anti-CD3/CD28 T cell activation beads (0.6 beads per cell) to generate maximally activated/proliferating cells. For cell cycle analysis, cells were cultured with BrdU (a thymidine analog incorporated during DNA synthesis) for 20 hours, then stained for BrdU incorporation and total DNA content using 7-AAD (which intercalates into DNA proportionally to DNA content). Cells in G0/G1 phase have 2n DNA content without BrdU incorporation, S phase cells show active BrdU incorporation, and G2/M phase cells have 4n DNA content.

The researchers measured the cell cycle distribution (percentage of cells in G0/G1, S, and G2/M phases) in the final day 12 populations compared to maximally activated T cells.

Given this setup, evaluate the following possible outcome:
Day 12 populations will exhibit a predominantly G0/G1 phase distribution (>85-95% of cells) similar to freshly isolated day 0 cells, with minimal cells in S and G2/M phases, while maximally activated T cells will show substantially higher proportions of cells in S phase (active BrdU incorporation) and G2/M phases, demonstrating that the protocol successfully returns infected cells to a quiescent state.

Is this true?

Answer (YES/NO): YES